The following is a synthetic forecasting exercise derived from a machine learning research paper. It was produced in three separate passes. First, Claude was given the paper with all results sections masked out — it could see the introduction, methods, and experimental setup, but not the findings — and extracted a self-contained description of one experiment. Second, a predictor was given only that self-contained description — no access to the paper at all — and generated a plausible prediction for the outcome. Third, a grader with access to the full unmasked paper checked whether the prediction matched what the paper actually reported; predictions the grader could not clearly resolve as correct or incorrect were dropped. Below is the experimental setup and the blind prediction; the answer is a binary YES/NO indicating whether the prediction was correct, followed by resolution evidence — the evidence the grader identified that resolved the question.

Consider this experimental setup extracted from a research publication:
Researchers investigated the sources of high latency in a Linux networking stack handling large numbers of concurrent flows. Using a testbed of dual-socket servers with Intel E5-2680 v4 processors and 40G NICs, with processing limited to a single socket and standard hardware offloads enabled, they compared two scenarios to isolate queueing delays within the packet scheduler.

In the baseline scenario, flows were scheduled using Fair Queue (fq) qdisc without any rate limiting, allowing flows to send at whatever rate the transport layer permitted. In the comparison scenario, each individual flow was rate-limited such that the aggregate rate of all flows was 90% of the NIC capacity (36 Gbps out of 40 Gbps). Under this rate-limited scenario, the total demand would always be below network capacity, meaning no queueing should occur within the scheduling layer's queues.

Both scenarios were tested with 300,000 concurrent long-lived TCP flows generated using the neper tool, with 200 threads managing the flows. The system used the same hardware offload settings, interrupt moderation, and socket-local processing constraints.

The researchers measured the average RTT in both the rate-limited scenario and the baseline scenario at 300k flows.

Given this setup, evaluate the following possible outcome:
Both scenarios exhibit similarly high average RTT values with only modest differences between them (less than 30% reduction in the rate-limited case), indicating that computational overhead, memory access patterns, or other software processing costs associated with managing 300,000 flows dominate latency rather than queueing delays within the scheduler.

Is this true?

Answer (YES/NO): NO